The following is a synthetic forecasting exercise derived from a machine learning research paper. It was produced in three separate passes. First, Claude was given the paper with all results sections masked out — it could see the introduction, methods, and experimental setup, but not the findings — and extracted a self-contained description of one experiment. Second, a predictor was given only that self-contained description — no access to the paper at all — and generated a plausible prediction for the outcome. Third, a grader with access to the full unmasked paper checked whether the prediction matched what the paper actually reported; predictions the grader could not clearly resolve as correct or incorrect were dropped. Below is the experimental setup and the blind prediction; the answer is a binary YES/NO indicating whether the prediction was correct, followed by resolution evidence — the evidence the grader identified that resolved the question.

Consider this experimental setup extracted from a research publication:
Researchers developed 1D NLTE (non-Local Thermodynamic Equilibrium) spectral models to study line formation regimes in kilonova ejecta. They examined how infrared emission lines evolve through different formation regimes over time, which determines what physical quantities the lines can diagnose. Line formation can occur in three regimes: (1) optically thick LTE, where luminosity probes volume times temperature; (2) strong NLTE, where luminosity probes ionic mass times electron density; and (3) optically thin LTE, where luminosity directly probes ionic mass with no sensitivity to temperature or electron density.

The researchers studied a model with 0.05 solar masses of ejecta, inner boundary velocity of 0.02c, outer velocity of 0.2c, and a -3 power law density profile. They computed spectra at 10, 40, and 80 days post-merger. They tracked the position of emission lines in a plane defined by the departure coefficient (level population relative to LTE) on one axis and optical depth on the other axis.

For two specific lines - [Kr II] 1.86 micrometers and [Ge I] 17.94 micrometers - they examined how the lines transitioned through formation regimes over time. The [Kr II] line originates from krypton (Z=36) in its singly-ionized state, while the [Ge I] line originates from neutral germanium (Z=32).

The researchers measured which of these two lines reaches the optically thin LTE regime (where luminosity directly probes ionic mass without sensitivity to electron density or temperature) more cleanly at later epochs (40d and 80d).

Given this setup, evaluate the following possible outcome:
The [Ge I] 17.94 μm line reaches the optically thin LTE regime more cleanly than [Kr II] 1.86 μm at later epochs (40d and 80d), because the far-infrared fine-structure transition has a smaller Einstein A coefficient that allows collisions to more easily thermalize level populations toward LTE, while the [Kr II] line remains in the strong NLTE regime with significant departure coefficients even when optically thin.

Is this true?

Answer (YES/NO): YES